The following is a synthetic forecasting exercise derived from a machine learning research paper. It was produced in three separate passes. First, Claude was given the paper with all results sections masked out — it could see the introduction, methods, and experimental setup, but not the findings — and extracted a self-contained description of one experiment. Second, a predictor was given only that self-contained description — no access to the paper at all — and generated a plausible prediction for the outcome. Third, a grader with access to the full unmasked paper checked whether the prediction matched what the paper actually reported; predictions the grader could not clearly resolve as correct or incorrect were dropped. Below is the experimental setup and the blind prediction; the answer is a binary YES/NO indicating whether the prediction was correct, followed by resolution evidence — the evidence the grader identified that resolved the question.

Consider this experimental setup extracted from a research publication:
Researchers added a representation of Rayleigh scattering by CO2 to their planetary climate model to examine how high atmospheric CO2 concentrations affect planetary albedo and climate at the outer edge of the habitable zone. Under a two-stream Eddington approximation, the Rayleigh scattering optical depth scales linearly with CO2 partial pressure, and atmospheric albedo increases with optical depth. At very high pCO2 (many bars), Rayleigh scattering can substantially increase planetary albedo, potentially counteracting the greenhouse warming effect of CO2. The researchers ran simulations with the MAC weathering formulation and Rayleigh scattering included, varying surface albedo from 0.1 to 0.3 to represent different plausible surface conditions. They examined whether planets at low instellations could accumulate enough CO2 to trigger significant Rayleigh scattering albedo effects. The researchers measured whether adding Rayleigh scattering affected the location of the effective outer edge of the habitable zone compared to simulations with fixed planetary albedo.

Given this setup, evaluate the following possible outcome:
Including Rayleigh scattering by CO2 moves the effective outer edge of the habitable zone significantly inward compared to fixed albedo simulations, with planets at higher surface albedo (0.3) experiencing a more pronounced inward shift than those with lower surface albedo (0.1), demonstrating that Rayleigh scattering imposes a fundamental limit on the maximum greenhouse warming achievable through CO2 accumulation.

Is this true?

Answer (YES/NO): NO